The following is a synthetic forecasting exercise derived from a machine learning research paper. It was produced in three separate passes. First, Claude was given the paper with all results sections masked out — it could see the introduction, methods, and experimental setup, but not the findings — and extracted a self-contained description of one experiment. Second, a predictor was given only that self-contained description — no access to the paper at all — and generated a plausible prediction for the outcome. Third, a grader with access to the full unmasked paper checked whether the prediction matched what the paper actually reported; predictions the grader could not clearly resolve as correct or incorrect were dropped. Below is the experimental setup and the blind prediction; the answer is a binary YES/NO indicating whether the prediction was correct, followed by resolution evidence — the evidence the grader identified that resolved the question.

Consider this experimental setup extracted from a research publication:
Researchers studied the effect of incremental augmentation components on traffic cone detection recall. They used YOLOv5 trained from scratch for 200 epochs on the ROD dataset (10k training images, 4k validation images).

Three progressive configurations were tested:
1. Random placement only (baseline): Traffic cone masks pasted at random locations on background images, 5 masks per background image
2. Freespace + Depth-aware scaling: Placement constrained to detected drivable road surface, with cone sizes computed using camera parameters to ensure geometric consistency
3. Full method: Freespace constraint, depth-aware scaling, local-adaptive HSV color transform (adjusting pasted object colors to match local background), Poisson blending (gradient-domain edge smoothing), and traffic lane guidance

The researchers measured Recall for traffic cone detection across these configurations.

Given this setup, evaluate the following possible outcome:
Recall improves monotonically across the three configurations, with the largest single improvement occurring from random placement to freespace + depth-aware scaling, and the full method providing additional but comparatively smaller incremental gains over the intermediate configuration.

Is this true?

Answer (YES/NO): NO